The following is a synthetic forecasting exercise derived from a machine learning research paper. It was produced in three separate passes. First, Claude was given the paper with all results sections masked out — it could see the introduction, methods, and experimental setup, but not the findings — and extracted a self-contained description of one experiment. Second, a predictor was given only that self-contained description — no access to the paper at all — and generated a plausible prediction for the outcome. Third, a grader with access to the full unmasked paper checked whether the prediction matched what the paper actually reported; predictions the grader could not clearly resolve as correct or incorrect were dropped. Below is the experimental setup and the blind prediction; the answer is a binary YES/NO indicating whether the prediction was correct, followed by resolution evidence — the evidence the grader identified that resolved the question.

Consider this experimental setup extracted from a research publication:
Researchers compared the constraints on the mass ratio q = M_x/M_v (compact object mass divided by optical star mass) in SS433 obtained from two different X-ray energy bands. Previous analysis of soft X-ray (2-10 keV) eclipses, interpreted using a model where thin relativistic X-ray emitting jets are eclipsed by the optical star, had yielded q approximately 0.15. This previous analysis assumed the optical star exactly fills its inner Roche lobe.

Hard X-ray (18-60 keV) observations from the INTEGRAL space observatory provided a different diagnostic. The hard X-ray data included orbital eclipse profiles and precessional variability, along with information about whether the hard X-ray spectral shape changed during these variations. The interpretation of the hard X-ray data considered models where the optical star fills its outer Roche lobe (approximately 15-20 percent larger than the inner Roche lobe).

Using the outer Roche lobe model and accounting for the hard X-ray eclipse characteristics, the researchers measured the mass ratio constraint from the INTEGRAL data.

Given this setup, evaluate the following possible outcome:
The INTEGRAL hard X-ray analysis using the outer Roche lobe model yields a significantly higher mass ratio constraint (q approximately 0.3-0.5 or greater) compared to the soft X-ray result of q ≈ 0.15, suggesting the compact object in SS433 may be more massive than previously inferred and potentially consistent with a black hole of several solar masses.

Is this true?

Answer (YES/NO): YES